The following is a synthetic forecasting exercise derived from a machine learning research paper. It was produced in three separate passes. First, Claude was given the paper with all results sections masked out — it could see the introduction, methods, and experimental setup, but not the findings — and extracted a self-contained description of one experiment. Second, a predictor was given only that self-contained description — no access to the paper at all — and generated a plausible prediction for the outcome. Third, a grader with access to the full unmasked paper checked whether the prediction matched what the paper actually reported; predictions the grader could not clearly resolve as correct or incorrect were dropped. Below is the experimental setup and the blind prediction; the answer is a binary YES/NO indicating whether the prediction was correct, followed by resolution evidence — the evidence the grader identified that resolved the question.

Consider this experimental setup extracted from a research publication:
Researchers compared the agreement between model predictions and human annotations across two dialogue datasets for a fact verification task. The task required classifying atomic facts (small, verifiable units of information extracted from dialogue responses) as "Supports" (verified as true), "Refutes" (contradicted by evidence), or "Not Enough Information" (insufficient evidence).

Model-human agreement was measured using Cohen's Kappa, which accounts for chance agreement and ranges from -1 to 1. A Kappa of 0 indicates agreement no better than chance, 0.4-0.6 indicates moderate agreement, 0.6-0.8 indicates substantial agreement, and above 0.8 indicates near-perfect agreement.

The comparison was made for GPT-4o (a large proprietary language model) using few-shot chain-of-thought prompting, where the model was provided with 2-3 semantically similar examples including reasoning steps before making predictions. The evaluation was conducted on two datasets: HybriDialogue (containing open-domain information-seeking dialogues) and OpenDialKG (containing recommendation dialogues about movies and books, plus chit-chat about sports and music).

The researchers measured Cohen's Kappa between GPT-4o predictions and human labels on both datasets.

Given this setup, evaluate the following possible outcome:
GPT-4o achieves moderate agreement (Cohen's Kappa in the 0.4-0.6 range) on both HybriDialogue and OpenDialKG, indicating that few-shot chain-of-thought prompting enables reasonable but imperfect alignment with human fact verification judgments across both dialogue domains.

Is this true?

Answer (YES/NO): NO